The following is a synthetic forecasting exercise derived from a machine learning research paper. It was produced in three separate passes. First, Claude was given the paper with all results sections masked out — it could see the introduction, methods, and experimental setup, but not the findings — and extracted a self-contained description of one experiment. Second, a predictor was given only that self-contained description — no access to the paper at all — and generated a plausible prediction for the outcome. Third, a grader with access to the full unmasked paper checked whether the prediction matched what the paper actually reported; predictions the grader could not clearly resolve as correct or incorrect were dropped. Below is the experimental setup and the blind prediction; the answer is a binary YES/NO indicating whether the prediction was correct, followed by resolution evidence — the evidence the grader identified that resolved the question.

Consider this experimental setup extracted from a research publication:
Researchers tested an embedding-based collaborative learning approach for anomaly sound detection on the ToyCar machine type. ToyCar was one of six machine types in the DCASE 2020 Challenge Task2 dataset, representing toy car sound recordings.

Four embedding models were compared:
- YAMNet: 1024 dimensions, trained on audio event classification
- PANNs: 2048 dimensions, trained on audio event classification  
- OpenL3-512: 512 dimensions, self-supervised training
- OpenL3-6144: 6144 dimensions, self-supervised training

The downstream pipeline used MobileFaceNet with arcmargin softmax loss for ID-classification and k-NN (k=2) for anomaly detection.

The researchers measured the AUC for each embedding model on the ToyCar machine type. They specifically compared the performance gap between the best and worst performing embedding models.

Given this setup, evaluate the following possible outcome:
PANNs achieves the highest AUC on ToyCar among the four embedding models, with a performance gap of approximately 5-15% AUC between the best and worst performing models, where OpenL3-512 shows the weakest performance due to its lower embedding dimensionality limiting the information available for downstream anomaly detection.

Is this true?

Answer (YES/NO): NO